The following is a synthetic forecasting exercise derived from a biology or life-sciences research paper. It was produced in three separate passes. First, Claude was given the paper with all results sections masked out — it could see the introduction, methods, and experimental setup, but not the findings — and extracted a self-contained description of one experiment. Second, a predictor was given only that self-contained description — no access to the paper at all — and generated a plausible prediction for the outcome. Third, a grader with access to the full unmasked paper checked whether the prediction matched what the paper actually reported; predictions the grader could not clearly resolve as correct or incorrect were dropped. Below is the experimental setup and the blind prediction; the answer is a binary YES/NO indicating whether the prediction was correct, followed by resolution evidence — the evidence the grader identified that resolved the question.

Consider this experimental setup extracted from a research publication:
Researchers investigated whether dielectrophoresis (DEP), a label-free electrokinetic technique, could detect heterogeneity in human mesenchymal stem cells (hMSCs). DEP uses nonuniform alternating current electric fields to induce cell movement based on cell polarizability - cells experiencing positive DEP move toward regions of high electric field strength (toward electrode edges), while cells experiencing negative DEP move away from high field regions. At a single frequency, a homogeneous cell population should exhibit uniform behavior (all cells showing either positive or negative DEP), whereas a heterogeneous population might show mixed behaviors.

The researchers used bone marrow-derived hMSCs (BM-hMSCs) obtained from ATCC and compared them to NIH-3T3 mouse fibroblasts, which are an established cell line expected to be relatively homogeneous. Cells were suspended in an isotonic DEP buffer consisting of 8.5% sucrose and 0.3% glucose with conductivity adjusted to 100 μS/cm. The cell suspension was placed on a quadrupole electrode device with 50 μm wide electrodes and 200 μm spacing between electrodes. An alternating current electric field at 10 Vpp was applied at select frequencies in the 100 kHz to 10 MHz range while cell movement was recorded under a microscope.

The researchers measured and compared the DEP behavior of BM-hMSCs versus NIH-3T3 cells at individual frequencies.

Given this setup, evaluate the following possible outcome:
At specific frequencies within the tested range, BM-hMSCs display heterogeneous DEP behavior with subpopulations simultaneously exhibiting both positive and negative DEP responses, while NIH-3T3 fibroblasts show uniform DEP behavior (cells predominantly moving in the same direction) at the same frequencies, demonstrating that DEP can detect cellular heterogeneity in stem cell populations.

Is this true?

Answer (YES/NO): NO